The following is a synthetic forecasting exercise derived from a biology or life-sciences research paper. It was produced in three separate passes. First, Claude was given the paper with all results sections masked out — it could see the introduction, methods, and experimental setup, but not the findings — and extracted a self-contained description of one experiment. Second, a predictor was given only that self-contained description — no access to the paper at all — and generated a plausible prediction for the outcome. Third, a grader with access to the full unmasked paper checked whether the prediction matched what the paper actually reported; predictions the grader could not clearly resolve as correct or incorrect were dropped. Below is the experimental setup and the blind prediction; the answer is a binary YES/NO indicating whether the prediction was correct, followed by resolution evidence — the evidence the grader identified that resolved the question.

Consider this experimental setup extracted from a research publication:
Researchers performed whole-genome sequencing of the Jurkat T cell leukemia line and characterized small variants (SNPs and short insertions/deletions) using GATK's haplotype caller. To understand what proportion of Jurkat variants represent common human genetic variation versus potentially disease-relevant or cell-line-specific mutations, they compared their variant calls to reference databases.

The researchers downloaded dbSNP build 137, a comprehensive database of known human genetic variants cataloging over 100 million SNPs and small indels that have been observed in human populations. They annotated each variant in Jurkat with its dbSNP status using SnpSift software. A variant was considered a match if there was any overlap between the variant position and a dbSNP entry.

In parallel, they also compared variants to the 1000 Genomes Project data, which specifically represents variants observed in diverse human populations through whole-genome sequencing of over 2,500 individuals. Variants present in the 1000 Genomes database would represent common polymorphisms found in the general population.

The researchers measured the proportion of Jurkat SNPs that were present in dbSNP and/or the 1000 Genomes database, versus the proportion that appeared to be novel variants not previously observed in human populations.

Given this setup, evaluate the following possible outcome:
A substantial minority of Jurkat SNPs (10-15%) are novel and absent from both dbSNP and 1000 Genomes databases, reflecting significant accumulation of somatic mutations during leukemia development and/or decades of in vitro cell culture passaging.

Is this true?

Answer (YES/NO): NO